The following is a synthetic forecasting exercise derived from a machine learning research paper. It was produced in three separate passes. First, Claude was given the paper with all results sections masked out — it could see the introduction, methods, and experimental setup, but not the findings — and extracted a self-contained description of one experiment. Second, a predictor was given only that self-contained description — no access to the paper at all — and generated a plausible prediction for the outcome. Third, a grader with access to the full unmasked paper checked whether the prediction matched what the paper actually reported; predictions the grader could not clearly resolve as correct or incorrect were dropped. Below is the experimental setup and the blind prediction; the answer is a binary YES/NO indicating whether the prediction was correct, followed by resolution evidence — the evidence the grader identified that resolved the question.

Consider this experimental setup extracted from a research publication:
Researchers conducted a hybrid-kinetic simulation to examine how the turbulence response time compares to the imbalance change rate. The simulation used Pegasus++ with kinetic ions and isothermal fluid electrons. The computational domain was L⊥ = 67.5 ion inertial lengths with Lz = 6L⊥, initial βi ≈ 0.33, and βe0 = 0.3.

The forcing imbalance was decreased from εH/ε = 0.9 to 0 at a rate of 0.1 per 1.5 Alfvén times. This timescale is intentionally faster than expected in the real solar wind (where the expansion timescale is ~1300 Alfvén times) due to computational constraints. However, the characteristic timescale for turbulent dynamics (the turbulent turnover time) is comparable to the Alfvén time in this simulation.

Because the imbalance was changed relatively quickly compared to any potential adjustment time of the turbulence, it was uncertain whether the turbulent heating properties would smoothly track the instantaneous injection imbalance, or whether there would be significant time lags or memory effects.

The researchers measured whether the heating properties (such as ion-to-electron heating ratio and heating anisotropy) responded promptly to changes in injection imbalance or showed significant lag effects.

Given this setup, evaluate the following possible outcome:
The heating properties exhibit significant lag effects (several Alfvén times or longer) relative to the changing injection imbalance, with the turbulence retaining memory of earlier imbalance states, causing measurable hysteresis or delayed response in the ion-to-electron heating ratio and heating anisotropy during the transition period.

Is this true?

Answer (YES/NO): NO